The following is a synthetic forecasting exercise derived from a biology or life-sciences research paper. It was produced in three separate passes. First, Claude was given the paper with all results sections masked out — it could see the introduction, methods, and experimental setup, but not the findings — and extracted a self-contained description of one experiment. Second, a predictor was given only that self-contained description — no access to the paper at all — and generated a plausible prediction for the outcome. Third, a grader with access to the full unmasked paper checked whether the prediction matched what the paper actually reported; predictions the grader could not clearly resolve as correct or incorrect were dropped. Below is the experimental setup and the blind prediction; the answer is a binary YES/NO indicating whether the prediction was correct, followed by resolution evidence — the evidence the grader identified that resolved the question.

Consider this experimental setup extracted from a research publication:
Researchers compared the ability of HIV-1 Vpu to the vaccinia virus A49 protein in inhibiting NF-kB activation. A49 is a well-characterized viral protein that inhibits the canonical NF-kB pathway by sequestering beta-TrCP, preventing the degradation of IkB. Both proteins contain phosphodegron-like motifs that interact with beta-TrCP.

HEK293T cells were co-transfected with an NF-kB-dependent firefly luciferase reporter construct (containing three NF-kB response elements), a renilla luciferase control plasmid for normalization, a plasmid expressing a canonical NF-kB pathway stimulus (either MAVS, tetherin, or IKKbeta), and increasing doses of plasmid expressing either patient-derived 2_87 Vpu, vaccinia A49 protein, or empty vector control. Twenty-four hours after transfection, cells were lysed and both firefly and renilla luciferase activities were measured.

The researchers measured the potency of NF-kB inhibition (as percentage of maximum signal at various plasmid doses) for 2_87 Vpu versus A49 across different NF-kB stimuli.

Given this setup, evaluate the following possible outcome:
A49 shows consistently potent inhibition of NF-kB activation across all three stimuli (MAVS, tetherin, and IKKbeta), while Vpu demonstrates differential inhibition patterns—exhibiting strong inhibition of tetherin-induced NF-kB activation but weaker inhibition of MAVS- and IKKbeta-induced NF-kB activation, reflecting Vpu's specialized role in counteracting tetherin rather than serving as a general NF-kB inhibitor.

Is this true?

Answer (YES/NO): NO